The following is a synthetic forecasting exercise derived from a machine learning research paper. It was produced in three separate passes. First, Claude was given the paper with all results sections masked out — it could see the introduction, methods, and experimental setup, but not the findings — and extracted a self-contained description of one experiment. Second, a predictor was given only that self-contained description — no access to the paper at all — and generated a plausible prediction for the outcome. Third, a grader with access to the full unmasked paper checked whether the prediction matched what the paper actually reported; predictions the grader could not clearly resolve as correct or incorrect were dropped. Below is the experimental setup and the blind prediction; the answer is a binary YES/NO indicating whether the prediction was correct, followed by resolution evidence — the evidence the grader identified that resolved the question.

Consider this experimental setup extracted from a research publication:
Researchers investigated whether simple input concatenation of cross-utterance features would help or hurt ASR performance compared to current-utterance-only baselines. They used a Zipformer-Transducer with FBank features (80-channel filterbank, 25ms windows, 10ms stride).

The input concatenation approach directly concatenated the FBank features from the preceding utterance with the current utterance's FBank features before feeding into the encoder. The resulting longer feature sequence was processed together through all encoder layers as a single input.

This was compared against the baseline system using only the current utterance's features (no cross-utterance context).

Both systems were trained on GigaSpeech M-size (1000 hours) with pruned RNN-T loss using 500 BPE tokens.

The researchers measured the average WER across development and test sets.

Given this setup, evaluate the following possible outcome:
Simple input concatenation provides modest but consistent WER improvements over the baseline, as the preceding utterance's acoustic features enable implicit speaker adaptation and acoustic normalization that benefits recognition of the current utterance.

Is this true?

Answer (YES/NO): NO